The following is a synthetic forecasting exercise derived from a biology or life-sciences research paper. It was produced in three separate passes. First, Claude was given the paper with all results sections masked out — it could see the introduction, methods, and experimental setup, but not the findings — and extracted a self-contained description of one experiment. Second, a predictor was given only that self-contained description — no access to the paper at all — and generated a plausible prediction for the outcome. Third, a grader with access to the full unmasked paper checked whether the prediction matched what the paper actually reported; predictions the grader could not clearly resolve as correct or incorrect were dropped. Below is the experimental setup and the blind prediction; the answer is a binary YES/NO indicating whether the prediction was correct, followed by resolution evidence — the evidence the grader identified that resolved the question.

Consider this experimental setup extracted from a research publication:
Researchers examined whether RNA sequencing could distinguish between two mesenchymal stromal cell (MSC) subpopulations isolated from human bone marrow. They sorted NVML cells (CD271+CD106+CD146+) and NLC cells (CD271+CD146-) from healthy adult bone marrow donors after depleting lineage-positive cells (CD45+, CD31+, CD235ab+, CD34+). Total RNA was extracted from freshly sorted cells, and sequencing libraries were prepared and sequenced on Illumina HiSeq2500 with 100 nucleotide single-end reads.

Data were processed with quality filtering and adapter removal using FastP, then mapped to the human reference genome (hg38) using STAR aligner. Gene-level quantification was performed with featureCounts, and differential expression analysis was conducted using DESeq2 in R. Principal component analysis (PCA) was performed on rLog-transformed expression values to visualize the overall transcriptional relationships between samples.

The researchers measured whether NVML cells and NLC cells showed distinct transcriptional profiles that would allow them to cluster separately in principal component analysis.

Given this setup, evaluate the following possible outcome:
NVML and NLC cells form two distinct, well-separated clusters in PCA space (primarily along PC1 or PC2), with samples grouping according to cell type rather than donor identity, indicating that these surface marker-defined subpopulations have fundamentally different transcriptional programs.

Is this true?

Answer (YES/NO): YES